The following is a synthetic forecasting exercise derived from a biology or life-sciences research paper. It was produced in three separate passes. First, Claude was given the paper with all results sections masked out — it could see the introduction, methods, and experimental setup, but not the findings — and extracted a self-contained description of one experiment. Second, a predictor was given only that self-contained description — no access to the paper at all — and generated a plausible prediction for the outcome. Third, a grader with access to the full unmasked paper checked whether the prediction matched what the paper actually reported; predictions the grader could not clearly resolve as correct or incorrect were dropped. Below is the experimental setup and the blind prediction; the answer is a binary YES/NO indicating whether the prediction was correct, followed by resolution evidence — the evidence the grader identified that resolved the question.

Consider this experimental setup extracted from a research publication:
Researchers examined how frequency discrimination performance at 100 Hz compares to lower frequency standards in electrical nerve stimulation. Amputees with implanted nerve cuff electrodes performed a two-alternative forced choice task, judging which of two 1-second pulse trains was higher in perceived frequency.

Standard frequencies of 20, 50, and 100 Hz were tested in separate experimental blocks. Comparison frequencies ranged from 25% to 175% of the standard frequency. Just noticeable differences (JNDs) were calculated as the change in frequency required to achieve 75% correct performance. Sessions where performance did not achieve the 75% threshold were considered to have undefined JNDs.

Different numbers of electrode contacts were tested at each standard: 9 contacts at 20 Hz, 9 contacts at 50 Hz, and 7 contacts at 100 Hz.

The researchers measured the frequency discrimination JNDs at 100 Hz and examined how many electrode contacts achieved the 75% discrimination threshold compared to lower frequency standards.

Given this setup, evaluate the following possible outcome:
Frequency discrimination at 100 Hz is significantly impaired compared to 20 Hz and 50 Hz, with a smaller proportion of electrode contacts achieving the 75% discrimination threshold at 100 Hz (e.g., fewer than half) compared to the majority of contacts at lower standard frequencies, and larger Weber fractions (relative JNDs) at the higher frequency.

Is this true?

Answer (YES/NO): NO